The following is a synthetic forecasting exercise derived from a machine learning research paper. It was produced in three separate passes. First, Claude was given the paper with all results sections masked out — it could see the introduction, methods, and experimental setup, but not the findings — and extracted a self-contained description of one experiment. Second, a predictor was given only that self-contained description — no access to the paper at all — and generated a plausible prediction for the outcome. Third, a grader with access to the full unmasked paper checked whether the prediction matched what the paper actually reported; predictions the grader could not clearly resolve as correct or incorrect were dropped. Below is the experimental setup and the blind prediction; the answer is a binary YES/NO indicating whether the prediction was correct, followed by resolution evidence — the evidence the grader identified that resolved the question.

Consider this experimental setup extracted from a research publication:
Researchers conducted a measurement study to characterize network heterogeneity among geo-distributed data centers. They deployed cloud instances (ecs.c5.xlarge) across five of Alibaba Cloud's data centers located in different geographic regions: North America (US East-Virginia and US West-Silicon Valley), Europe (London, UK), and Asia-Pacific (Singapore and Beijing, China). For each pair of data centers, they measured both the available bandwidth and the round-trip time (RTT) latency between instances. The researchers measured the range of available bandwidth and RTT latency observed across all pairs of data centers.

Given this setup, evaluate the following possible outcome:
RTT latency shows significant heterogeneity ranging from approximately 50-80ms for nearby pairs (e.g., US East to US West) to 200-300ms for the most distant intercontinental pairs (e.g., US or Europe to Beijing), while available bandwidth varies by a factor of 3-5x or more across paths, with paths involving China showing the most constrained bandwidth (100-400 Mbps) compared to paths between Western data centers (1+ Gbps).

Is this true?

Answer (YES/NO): NO